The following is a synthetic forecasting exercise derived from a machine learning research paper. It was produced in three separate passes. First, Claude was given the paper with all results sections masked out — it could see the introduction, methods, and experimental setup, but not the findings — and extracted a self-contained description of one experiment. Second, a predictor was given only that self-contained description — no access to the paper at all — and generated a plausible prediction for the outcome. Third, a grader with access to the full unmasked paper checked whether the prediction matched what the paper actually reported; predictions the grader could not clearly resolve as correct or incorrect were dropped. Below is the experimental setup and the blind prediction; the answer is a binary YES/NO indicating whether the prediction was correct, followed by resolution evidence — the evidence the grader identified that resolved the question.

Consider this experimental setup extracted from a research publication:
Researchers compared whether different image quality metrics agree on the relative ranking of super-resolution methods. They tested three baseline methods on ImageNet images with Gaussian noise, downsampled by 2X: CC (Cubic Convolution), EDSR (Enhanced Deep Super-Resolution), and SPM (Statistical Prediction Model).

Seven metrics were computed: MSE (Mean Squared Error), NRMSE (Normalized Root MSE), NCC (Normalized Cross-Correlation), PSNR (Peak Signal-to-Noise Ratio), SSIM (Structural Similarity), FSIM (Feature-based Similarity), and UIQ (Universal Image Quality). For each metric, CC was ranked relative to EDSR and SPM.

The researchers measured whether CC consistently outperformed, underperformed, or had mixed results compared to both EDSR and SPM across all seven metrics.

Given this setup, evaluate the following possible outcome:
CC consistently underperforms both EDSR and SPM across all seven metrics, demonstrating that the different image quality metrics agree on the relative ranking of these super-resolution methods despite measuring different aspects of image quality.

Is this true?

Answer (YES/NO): NO